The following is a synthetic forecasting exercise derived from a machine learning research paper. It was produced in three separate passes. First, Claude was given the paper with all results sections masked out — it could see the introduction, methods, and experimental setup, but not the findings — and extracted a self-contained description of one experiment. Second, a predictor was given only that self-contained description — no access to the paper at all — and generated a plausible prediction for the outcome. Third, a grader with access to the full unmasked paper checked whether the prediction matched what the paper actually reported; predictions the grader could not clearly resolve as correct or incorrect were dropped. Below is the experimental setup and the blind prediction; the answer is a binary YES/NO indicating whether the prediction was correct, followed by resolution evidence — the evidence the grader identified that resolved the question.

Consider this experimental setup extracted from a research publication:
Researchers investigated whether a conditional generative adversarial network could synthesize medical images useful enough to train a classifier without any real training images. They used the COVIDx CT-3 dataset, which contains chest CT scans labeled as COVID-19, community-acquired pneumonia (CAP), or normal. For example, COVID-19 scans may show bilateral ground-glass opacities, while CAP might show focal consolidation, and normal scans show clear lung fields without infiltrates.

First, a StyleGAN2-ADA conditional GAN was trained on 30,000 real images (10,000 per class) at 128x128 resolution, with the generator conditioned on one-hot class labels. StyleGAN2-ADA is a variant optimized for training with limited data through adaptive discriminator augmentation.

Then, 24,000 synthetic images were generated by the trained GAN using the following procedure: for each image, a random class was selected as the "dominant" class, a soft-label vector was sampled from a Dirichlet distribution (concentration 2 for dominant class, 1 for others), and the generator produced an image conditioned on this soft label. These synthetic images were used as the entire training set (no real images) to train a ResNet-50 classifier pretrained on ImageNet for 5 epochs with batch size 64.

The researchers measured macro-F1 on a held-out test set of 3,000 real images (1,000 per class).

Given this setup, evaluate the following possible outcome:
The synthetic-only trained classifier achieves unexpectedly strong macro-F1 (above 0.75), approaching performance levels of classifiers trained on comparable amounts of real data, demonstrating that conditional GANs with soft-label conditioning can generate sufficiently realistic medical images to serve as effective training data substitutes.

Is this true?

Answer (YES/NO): NO